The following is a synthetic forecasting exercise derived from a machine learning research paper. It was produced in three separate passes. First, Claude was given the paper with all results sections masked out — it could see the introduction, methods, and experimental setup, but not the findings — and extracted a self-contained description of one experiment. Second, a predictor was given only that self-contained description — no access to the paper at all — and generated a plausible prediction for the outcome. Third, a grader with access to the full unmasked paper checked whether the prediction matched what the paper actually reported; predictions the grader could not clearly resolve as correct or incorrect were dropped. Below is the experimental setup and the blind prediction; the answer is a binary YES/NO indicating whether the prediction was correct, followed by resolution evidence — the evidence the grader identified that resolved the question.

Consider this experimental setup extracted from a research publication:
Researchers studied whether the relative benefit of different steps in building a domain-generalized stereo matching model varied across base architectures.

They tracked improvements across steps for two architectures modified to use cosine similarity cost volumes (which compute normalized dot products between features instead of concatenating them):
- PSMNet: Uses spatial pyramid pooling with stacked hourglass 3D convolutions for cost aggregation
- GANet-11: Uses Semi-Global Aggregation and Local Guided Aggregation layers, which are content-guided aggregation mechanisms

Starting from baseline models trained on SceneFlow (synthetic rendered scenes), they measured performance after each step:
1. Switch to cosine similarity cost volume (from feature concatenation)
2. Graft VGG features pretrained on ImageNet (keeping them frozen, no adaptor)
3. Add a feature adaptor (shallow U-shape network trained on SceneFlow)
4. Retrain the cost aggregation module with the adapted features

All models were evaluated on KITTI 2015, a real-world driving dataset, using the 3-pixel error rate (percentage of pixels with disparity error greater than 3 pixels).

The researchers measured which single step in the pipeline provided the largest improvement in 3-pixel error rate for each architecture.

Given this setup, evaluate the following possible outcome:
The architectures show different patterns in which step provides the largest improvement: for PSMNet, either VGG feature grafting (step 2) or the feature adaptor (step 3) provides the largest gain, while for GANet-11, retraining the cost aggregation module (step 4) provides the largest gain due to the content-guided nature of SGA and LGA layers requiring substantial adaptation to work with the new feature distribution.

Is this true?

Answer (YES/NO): NO